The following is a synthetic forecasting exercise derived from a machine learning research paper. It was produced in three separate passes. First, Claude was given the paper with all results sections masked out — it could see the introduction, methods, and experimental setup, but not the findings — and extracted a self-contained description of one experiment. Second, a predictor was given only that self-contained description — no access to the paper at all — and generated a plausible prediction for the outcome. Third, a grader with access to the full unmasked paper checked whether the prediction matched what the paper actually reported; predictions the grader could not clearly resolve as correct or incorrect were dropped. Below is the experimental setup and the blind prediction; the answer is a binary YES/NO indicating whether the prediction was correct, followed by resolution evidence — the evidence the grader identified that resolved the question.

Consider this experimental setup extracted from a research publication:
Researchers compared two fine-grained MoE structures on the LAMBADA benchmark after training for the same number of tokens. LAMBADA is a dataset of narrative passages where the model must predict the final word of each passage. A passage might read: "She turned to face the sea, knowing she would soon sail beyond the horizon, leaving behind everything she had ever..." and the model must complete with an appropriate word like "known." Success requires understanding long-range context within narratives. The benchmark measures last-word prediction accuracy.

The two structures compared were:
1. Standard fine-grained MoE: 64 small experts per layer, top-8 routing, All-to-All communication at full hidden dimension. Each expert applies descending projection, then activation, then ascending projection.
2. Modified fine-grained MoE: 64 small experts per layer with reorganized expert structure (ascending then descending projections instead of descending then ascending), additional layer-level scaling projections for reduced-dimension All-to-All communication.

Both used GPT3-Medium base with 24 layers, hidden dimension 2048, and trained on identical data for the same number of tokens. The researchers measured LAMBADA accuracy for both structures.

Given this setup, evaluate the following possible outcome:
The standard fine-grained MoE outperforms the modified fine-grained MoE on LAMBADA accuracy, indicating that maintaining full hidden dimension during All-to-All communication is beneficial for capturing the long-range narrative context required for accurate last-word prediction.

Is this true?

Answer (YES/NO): YES